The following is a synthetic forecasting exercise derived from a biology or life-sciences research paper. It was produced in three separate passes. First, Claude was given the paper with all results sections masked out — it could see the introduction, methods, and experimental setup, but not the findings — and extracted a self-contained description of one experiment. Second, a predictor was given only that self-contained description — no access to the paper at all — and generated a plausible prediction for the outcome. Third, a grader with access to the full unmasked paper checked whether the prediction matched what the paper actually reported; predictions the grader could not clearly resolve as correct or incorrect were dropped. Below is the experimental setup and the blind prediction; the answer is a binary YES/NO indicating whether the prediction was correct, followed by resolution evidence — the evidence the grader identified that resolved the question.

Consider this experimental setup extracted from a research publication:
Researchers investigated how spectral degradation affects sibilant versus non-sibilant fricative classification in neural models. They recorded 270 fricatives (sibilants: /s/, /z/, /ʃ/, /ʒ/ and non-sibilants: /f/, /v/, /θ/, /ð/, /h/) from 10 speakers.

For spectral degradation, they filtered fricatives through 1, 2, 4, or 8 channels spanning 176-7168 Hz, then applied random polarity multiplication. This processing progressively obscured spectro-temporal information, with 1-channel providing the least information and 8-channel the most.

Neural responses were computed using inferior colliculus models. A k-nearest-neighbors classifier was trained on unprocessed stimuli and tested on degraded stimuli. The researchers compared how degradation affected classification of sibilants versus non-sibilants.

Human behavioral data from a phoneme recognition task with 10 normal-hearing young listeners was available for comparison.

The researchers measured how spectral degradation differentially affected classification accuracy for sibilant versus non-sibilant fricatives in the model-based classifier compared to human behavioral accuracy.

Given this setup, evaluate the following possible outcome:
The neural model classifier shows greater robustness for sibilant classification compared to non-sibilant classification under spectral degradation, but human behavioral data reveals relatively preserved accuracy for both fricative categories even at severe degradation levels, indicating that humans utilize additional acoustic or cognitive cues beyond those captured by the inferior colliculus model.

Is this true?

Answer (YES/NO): NO